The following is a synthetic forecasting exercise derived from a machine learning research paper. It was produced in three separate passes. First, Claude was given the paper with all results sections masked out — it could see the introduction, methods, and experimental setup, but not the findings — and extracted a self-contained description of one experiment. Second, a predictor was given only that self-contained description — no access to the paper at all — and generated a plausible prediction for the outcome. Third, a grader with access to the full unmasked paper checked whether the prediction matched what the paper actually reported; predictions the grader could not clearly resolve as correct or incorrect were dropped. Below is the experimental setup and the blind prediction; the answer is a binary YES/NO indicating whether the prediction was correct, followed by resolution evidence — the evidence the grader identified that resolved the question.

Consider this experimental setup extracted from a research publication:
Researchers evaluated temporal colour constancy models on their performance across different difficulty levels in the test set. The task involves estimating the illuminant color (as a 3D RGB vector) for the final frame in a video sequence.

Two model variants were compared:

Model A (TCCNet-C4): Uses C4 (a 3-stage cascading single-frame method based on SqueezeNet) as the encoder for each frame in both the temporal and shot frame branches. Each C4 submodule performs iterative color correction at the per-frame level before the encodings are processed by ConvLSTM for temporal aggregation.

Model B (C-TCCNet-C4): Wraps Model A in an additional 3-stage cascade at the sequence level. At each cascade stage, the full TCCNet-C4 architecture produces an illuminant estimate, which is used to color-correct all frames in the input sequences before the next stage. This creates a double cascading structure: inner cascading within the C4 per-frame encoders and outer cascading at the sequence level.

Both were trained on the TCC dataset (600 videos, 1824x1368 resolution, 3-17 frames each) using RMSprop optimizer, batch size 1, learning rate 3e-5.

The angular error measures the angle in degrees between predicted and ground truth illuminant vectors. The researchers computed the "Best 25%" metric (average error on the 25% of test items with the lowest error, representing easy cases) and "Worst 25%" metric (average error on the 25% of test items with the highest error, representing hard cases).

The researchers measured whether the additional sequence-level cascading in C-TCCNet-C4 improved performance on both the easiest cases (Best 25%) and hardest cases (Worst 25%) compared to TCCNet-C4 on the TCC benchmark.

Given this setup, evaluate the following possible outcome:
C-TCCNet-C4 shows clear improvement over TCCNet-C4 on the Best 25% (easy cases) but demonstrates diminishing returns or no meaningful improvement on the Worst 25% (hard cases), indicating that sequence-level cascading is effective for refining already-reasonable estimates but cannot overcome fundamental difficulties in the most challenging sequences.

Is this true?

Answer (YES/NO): NO